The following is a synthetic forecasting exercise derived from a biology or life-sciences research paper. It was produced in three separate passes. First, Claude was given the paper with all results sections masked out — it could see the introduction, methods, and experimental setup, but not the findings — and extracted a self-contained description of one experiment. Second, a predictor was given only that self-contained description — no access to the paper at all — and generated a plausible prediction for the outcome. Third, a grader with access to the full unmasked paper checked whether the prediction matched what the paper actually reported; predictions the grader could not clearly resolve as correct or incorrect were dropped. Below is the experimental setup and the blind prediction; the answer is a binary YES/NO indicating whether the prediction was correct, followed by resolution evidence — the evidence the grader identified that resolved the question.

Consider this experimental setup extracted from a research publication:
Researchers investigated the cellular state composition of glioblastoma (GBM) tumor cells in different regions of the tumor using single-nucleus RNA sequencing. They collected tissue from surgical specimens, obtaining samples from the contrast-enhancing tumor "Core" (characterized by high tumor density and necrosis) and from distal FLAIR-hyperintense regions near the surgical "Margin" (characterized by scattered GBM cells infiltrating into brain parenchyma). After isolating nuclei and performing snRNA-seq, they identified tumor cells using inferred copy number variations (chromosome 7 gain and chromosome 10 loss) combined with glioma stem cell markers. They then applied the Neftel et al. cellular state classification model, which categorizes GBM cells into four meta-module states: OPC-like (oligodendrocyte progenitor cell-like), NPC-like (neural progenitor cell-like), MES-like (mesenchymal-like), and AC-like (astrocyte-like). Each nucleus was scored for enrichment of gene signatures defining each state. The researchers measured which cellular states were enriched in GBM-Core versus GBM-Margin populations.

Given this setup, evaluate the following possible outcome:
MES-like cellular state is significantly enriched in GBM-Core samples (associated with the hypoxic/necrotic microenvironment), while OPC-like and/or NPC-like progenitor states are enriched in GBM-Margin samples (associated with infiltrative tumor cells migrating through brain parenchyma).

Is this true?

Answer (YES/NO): YES